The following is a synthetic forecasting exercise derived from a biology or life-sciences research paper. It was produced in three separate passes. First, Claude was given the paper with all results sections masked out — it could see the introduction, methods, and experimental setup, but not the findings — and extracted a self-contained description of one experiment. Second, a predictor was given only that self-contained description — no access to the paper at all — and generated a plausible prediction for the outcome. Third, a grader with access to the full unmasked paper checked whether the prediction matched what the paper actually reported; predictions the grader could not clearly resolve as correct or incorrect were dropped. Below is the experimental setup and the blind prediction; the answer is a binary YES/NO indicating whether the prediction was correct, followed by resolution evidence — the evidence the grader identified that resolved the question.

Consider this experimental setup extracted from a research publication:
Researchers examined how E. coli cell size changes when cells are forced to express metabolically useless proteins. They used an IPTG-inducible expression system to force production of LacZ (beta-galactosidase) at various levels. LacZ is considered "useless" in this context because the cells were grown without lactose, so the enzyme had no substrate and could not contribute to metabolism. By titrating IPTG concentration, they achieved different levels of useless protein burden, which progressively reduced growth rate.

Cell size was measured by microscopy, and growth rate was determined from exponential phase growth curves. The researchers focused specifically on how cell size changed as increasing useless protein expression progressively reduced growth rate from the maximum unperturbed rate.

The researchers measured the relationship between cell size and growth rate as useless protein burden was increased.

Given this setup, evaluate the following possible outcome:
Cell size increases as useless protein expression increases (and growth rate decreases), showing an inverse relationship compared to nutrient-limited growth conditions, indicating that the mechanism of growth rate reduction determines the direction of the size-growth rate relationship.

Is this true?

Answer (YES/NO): YES